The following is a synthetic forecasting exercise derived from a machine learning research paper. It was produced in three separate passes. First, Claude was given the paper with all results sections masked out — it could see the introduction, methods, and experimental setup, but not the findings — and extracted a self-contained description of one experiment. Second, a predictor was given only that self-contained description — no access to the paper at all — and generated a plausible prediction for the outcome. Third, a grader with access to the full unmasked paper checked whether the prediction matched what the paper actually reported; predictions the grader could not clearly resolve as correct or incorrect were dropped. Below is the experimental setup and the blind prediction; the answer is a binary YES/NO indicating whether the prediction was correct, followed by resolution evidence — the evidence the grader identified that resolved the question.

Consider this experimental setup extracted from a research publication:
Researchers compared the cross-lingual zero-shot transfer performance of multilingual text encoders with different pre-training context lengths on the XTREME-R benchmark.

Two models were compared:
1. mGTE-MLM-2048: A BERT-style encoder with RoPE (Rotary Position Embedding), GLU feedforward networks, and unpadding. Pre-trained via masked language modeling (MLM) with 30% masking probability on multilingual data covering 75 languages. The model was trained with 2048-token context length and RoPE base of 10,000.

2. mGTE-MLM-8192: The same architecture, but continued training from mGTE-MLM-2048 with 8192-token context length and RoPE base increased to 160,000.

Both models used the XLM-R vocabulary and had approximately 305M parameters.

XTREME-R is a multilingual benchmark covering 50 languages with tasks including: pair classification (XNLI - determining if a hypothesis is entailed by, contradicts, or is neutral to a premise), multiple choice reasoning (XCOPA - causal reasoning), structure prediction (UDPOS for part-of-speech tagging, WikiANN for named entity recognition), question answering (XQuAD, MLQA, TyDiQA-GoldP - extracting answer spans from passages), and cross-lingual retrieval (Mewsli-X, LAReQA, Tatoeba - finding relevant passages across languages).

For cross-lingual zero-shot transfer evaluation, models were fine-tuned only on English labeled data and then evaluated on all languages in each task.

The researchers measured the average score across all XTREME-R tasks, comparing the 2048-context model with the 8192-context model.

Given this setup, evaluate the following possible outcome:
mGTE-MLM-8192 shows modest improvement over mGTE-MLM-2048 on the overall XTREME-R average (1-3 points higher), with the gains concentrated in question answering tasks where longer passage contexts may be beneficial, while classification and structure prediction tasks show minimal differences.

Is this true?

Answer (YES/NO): NO